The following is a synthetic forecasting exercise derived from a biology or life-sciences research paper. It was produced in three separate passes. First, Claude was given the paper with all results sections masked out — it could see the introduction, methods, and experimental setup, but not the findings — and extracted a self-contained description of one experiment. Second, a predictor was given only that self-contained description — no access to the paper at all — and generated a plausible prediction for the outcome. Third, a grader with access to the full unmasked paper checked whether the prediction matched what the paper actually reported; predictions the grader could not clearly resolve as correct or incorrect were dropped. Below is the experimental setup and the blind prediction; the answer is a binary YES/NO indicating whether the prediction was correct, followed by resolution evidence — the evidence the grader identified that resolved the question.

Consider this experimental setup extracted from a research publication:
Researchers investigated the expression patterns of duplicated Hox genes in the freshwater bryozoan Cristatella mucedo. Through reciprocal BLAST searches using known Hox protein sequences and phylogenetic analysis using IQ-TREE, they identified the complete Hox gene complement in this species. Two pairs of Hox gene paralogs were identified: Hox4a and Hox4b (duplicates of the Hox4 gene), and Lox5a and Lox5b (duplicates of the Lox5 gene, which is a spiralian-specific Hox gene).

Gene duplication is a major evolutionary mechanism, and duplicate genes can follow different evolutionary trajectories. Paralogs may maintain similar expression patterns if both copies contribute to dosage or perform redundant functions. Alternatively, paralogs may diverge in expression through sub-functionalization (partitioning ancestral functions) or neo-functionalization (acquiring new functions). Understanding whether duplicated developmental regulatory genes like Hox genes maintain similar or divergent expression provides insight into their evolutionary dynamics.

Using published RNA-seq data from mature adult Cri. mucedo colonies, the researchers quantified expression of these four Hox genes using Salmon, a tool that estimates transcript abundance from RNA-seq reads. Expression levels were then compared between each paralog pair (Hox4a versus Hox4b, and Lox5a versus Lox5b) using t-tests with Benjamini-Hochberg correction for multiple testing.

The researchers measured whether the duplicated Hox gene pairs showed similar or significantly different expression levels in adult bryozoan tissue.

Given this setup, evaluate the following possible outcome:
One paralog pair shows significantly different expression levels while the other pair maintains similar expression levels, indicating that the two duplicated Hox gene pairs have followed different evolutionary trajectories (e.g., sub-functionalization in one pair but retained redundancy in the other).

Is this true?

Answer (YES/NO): NO